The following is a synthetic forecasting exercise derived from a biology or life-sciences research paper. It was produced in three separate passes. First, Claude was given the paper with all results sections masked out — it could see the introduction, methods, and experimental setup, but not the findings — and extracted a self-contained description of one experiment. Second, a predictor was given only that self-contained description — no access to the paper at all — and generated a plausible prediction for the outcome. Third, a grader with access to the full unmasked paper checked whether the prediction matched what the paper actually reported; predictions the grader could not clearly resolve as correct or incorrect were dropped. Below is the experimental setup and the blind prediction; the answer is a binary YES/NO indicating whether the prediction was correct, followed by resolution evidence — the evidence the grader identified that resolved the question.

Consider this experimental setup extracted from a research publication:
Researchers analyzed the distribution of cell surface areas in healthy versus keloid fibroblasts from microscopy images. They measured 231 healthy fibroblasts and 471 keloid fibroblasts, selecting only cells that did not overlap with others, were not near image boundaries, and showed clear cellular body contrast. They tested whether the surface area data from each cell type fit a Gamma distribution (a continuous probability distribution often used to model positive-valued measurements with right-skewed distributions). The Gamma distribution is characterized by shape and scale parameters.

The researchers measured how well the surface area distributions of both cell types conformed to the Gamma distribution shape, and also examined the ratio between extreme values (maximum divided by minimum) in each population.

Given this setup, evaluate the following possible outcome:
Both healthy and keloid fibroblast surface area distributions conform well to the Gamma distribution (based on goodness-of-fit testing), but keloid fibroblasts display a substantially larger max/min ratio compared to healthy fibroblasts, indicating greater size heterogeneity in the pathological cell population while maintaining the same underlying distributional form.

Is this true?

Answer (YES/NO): NO